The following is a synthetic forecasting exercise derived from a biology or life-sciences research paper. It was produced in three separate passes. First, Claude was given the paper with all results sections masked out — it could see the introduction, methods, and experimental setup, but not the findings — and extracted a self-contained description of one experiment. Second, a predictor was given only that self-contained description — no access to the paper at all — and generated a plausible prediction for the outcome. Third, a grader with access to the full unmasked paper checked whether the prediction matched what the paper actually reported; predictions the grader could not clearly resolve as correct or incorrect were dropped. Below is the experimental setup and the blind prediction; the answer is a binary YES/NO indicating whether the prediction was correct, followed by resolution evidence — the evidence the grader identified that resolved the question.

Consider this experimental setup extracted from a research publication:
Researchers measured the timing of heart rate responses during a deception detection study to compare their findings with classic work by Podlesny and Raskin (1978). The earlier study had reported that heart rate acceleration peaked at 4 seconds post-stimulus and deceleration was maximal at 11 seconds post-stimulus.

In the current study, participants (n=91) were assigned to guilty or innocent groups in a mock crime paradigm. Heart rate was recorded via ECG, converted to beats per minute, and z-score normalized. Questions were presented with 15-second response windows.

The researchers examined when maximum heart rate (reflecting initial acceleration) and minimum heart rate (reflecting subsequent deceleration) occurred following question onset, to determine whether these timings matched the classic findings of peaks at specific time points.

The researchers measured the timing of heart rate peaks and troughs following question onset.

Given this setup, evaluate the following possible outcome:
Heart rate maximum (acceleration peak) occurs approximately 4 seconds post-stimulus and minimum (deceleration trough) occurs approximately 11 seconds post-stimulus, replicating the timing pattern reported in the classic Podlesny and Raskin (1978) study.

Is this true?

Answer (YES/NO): NO